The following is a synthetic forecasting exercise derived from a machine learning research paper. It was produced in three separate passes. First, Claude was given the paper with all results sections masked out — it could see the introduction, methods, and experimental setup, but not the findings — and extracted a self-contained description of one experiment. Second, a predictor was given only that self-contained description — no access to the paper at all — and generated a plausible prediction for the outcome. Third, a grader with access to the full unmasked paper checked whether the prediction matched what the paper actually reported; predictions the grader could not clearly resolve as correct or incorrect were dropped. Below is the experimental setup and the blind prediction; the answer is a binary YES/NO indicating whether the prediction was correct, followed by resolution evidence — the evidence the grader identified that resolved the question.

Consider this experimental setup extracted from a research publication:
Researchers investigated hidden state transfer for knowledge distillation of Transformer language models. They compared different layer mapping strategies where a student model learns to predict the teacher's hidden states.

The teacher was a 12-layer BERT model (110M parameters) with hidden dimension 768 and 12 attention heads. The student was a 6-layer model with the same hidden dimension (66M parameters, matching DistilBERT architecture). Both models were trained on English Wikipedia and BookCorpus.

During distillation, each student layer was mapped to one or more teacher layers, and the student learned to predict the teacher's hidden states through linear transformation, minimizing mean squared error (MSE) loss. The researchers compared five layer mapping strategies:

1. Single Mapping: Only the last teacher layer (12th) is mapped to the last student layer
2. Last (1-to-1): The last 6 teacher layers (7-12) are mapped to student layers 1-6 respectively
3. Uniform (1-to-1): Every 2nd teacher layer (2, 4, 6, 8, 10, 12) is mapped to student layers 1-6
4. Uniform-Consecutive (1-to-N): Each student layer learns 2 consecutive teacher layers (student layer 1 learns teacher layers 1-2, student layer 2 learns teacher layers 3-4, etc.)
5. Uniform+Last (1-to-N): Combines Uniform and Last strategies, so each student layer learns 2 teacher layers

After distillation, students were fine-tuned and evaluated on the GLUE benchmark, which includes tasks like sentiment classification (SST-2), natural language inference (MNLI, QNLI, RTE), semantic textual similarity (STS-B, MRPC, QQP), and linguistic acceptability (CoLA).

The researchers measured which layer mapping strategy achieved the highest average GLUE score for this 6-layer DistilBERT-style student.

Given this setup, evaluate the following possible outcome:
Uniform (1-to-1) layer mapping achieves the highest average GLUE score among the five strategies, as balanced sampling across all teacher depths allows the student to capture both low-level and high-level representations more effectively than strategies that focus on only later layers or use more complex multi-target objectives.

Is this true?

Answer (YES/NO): NO